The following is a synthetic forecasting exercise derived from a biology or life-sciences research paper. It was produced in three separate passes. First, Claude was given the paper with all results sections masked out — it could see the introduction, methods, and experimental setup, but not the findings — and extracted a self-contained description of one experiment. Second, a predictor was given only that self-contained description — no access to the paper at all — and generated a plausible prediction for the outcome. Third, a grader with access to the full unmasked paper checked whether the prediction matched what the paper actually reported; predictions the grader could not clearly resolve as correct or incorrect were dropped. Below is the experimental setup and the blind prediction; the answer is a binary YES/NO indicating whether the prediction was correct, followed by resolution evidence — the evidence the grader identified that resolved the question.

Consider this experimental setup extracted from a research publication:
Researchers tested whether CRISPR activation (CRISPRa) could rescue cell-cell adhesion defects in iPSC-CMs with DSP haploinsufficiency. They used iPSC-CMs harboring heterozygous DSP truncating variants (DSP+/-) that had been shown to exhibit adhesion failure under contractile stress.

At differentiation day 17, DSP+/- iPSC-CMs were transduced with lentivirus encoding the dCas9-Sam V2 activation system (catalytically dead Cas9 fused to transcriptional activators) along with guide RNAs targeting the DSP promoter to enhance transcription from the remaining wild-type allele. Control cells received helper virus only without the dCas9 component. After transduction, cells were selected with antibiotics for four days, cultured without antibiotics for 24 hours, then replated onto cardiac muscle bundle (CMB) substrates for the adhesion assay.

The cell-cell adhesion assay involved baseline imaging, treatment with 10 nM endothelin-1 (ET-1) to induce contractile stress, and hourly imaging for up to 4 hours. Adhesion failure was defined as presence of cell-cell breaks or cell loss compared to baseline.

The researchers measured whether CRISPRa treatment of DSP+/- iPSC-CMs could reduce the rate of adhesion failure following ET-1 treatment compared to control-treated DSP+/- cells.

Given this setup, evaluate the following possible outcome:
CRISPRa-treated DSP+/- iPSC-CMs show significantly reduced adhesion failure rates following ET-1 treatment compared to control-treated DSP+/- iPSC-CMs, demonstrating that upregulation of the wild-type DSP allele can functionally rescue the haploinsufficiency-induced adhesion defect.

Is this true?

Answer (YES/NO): YES